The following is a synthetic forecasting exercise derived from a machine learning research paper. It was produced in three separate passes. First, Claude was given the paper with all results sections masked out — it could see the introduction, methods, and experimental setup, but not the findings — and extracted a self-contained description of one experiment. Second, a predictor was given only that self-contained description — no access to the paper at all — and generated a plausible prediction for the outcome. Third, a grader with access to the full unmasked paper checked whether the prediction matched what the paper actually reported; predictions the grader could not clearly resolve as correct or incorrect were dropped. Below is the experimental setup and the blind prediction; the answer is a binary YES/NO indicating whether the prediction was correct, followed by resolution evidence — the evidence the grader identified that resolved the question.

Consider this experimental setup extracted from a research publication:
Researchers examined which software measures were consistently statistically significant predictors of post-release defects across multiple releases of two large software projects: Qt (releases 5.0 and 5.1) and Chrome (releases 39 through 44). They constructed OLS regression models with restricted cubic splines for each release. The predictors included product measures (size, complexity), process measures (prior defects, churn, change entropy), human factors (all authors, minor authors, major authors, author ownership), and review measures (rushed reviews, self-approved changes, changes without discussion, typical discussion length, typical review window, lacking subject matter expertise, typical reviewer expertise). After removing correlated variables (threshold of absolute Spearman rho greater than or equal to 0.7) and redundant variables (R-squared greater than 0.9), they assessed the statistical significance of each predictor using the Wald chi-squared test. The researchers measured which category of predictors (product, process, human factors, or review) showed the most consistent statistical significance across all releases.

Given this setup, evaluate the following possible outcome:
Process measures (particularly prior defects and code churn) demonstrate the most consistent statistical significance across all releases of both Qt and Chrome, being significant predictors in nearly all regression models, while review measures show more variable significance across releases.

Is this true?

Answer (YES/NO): NO